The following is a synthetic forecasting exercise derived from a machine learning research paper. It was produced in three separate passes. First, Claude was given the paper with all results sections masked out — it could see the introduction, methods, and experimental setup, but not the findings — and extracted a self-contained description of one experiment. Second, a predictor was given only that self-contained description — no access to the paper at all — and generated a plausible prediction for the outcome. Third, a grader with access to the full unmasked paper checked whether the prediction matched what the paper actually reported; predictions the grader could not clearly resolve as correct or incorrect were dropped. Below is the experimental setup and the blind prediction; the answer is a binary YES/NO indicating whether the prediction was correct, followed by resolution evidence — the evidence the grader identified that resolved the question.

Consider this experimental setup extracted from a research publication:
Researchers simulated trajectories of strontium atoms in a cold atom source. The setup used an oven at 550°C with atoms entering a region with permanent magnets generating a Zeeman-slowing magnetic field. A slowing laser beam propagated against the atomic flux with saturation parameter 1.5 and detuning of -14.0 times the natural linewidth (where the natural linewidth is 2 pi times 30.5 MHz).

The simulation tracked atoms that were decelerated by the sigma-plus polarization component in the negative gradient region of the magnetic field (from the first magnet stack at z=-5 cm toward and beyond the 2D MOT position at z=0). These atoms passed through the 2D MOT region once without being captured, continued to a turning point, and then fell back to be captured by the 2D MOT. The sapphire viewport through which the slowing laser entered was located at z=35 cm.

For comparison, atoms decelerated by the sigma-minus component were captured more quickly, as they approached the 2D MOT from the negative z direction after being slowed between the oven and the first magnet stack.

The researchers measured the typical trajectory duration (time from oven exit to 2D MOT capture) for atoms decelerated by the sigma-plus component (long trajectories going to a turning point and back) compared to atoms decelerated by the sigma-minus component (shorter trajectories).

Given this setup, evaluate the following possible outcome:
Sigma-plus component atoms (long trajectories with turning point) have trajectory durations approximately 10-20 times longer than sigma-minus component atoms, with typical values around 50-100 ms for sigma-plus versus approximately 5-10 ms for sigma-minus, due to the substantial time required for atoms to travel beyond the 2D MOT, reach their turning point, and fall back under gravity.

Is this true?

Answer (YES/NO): NO